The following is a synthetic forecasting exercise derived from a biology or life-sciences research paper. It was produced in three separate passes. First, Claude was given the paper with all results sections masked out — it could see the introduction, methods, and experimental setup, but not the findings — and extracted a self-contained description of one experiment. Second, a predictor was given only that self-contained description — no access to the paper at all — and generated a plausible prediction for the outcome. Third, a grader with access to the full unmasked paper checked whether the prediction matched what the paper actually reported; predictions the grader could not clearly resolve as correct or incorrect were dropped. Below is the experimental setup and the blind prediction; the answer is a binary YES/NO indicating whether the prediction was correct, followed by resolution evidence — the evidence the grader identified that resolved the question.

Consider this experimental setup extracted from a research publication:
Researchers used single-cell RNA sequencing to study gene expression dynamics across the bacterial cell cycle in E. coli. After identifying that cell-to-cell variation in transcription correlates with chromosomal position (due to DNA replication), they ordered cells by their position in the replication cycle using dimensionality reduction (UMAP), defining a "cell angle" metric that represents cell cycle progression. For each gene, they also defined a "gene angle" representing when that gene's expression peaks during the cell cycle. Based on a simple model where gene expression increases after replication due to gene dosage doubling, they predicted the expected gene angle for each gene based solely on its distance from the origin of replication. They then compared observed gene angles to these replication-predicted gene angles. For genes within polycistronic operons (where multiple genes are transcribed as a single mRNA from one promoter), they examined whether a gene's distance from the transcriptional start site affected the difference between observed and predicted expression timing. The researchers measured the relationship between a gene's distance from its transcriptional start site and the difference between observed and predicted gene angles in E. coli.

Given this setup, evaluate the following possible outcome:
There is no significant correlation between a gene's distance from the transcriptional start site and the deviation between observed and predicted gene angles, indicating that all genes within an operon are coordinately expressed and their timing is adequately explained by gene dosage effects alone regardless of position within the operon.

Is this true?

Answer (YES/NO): NO